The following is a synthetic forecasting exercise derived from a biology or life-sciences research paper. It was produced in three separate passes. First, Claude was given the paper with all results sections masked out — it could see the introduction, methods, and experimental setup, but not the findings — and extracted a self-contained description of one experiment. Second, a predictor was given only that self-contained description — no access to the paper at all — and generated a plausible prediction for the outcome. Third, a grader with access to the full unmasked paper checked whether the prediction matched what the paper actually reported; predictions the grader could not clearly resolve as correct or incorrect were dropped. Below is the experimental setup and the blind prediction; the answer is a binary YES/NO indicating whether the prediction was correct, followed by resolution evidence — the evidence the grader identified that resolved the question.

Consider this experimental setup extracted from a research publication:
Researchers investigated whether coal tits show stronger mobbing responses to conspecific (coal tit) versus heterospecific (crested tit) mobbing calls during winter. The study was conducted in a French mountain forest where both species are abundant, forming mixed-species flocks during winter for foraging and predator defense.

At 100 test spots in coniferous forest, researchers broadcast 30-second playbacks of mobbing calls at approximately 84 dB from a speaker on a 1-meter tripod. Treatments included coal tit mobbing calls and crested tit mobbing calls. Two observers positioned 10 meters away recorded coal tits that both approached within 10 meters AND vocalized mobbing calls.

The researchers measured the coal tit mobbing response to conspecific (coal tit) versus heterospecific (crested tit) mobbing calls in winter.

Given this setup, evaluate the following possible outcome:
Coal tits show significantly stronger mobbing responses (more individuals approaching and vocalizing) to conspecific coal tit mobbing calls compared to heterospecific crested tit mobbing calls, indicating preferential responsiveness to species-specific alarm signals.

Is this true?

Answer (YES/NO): YES